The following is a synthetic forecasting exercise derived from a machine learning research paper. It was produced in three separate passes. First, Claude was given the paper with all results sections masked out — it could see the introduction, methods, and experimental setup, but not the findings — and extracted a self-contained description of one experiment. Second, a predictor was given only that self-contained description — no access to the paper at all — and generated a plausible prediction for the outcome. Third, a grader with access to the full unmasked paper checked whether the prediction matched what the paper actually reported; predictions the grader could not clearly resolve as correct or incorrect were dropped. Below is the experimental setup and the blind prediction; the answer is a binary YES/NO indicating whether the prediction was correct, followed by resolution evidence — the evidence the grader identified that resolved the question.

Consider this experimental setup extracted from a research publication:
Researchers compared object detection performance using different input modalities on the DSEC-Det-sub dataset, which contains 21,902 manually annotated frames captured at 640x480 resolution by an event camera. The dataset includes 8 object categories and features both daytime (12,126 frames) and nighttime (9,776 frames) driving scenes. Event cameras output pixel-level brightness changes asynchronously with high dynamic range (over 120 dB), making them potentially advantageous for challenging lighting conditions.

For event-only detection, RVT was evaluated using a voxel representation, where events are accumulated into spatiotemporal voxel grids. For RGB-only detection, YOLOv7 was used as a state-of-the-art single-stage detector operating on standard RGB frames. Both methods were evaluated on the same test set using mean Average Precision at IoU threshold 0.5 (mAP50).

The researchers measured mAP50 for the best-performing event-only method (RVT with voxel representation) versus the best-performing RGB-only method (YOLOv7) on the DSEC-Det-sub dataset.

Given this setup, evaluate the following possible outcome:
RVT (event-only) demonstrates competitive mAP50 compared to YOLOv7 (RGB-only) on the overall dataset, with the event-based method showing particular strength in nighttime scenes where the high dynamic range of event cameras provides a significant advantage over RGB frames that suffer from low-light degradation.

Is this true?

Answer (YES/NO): NO